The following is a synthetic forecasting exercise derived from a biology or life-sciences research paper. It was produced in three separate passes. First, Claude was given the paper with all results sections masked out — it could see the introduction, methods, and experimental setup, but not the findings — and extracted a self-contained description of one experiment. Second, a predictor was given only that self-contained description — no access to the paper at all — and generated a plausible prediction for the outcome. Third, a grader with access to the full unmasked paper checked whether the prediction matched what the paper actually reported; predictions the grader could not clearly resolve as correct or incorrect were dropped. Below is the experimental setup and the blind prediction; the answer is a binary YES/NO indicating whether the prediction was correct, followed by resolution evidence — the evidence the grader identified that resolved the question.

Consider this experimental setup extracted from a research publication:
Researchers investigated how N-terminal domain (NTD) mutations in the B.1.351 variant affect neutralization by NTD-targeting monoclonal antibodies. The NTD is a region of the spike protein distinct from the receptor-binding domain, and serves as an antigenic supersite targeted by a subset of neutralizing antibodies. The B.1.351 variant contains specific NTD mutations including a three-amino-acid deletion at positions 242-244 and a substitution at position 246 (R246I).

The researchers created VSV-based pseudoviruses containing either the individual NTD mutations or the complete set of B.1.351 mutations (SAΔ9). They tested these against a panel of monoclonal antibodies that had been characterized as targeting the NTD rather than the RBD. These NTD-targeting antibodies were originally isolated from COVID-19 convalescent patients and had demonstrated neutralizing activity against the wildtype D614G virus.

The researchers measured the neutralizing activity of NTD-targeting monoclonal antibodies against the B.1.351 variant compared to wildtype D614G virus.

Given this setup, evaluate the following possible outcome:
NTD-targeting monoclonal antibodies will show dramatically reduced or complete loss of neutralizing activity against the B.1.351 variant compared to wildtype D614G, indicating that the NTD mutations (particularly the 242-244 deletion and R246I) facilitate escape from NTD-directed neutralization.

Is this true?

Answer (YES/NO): YES